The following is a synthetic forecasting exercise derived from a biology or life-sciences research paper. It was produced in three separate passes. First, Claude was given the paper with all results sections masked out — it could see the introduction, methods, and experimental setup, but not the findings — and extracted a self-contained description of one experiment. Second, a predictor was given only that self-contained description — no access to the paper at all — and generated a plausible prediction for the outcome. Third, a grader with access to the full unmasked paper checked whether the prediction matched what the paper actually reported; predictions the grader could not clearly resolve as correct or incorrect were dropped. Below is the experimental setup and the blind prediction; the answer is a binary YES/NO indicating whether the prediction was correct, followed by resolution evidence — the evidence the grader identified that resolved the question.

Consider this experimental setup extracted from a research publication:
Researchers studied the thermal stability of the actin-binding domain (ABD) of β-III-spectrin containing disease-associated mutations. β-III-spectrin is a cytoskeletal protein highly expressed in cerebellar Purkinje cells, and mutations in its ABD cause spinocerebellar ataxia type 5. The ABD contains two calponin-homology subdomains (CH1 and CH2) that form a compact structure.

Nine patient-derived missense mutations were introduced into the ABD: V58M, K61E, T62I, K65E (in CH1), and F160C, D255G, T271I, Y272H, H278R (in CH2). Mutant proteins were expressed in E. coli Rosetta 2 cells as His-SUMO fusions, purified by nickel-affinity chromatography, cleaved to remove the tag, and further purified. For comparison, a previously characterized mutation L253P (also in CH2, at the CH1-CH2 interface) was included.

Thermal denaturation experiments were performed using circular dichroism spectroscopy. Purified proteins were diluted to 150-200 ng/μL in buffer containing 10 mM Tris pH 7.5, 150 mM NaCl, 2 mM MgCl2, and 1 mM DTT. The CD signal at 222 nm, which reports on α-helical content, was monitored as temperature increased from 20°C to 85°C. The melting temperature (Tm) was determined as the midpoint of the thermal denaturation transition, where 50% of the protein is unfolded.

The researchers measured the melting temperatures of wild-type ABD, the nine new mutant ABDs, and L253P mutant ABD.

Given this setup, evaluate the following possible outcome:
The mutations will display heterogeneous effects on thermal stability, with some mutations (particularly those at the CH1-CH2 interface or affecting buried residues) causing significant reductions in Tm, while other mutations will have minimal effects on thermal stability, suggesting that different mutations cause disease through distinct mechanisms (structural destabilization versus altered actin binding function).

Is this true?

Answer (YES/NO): NO